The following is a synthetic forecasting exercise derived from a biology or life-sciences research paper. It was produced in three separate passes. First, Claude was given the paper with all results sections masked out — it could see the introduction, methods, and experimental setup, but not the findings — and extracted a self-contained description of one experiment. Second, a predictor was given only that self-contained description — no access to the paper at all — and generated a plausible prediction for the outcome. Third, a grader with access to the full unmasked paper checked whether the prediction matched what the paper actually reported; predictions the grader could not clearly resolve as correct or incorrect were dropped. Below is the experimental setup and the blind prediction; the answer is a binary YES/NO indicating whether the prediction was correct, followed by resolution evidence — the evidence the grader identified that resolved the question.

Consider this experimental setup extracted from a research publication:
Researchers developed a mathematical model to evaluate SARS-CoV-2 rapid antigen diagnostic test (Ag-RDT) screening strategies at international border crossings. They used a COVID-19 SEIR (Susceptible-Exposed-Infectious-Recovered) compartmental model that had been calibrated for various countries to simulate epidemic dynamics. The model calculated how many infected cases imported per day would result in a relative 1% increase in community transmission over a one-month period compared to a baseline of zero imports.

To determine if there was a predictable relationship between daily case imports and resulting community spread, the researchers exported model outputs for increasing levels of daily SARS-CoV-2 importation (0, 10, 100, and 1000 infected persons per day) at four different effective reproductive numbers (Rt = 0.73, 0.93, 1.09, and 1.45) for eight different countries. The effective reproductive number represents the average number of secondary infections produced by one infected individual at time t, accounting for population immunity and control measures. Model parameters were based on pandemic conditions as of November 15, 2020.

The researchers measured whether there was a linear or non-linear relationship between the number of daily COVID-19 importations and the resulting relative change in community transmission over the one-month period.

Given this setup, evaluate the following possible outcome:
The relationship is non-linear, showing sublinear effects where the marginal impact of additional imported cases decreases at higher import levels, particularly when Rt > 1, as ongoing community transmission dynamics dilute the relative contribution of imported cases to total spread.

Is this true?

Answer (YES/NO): NO